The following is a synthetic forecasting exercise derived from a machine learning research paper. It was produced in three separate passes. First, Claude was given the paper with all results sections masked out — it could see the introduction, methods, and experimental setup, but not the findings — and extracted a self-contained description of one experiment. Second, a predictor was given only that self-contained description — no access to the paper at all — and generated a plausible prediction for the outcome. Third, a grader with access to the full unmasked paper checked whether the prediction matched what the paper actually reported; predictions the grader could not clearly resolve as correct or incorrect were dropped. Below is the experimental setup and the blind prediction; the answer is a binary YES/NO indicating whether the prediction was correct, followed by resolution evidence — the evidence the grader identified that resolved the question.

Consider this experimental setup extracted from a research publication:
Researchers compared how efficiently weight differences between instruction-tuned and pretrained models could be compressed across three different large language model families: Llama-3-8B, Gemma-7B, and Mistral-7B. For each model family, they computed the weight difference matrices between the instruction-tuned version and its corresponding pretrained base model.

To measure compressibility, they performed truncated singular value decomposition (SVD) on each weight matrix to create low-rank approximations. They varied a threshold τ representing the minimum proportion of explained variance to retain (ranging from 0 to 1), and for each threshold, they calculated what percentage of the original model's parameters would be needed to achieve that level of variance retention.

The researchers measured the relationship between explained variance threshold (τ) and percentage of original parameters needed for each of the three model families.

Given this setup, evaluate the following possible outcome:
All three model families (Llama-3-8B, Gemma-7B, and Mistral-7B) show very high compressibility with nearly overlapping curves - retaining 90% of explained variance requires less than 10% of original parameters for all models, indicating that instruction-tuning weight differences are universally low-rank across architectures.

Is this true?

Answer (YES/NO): NO